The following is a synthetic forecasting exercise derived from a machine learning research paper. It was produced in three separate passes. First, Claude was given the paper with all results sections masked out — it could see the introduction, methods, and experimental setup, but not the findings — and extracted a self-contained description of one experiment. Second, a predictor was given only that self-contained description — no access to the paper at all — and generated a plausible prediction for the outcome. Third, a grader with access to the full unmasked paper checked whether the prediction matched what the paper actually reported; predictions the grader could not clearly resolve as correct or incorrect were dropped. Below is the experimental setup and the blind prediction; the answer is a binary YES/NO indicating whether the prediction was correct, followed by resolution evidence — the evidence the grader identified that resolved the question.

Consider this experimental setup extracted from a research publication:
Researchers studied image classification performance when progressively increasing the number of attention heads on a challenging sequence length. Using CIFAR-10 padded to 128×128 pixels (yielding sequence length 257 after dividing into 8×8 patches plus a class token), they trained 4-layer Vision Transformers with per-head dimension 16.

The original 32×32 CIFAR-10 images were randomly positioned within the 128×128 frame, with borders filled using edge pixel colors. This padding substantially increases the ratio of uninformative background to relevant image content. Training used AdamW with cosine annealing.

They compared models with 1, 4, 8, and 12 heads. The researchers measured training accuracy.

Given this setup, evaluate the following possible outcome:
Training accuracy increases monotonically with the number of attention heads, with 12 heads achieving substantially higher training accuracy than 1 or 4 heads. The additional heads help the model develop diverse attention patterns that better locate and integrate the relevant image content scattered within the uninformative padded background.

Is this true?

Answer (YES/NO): YES